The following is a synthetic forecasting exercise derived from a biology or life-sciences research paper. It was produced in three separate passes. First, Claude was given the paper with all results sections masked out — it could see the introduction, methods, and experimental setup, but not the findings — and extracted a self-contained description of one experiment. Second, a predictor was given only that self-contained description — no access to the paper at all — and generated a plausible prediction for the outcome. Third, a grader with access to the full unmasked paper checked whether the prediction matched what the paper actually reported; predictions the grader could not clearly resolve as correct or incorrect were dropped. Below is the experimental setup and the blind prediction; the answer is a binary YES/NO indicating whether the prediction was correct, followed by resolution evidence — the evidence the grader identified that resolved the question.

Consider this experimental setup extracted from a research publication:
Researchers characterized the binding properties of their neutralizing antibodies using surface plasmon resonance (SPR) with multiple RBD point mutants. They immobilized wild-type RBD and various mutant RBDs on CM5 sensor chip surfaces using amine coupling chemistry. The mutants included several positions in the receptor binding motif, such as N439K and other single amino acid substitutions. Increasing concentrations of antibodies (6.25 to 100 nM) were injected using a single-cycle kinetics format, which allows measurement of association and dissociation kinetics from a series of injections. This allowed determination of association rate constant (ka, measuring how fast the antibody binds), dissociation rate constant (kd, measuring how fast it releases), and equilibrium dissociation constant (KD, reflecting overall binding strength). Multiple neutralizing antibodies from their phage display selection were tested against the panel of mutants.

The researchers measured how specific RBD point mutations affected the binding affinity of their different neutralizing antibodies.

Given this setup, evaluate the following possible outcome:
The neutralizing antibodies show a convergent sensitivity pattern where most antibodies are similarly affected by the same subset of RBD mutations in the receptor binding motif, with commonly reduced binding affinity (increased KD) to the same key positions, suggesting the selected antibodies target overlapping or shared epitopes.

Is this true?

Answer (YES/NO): YES